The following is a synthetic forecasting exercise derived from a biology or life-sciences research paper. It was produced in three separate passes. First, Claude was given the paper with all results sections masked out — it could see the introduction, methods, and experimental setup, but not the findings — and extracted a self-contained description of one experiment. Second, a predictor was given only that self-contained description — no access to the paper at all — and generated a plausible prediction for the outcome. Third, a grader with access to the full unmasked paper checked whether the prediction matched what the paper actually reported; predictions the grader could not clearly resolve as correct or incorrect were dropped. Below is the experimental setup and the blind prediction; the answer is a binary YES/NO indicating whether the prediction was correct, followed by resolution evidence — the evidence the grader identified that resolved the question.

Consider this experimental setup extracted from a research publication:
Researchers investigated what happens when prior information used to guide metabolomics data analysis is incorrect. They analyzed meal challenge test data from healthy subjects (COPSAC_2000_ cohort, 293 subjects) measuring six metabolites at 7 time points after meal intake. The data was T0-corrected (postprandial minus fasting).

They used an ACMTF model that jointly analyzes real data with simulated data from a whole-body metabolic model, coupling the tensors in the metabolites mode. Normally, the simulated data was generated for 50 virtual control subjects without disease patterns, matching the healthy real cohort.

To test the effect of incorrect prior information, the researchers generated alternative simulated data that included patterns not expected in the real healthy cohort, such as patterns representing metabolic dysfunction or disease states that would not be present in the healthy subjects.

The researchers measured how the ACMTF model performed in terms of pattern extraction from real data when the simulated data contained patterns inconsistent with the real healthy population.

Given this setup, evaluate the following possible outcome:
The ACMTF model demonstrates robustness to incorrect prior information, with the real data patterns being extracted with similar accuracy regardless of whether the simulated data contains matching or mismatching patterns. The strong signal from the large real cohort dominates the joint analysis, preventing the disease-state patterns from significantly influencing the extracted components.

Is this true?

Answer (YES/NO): NO